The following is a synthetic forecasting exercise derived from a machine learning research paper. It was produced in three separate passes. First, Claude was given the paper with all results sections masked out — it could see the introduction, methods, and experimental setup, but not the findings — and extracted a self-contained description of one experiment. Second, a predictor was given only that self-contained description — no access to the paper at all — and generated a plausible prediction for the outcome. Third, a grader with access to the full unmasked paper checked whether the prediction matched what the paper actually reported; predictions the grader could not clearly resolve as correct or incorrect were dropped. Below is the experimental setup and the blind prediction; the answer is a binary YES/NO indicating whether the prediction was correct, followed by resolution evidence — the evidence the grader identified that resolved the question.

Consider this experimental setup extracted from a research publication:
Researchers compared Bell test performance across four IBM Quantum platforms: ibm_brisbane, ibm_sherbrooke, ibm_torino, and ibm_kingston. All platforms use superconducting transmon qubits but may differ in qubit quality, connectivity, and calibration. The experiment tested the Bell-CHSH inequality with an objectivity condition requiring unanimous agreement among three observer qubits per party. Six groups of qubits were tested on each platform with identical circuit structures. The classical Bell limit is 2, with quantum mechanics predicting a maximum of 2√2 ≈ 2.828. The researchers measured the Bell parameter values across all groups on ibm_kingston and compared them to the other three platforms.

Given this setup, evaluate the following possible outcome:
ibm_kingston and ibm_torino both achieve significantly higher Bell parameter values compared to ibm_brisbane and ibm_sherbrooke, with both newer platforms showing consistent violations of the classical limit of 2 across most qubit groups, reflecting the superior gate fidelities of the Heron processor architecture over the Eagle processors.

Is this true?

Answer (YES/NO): NO